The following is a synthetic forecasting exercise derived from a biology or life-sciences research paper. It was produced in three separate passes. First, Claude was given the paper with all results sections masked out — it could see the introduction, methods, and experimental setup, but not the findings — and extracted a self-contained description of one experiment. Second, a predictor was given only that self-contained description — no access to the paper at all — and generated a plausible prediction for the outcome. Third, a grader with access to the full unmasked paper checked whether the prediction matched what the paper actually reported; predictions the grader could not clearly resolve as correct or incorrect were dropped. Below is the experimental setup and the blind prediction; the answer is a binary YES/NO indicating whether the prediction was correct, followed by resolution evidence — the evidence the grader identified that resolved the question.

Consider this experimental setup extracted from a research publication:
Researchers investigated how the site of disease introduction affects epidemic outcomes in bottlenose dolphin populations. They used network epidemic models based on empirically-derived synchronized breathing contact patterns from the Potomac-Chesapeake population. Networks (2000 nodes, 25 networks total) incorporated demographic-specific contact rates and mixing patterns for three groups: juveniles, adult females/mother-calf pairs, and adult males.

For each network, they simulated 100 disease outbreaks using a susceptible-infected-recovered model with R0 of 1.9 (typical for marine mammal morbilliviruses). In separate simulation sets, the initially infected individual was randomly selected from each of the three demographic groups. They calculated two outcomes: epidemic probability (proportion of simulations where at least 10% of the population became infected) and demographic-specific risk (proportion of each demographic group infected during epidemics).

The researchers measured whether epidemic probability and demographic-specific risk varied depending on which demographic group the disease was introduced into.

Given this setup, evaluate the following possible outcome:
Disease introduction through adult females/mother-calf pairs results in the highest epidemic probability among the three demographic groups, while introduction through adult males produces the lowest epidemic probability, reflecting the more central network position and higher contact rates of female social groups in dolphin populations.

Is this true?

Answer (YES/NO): NO